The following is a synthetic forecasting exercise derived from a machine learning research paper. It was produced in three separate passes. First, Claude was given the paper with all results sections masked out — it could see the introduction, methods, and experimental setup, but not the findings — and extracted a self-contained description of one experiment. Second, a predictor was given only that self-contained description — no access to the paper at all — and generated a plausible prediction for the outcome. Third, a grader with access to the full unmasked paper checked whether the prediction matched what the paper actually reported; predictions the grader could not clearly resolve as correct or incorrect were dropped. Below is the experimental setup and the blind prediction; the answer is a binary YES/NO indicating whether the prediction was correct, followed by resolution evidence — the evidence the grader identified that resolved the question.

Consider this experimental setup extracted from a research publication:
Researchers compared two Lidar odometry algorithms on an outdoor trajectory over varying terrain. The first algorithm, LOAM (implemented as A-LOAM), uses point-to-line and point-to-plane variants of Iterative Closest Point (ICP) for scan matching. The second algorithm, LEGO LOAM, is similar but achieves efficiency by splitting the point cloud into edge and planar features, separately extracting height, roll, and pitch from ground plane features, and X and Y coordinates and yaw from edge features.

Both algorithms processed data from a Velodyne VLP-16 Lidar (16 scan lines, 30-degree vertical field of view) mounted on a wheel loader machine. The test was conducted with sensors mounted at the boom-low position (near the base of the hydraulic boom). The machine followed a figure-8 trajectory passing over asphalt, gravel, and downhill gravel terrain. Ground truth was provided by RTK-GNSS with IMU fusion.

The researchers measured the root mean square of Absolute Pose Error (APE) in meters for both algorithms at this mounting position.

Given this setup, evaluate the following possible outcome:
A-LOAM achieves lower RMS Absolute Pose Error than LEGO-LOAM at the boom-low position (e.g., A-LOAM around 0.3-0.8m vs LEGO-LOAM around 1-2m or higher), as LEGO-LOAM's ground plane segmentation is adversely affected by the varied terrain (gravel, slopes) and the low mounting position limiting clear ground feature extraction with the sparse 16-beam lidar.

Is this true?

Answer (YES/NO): NO